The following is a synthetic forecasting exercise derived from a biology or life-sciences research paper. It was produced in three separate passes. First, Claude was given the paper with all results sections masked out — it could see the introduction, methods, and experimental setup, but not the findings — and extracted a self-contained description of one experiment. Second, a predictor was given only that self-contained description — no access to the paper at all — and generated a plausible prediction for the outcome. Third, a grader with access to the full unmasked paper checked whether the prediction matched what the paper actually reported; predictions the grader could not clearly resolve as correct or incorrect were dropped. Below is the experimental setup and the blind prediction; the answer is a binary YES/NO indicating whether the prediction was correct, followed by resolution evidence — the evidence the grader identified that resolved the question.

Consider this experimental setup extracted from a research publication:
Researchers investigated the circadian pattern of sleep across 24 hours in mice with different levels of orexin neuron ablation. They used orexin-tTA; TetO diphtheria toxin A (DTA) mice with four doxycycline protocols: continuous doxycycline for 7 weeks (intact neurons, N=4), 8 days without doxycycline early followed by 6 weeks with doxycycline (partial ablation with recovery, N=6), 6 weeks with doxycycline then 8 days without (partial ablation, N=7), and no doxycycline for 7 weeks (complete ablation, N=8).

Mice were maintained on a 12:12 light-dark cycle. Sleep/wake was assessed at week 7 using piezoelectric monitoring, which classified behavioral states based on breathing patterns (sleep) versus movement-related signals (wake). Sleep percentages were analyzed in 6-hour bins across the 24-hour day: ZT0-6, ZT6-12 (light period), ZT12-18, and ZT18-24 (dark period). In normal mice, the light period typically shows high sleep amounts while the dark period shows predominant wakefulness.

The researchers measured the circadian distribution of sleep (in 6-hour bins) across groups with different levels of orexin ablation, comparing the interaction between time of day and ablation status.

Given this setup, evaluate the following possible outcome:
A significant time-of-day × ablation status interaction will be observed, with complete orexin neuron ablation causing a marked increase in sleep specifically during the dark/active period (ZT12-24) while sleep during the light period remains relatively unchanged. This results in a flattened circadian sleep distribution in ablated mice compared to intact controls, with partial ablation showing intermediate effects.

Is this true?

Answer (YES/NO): NO